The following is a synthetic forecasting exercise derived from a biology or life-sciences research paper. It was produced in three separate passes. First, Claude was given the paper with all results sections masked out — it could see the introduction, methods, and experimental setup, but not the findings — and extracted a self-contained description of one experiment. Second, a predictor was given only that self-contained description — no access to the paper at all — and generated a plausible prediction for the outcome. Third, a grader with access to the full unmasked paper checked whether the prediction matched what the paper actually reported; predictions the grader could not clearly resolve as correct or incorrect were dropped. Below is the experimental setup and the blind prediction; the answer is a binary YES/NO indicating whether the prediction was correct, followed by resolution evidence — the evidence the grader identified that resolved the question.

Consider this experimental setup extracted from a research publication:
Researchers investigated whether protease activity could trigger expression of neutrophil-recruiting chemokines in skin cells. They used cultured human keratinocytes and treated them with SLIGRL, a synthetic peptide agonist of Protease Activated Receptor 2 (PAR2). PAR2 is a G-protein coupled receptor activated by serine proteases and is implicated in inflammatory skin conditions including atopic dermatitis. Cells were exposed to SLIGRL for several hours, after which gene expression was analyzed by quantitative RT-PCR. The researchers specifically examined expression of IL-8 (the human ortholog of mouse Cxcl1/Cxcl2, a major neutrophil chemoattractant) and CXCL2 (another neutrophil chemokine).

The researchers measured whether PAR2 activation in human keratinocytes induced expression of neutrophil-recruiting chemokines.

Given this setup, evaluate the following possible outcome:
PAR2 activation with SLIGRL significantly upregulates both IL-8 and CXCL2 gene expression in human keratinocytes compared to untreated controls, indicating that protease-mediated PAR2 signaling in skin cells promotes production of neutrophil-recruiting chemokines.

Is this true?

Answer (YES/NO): YES